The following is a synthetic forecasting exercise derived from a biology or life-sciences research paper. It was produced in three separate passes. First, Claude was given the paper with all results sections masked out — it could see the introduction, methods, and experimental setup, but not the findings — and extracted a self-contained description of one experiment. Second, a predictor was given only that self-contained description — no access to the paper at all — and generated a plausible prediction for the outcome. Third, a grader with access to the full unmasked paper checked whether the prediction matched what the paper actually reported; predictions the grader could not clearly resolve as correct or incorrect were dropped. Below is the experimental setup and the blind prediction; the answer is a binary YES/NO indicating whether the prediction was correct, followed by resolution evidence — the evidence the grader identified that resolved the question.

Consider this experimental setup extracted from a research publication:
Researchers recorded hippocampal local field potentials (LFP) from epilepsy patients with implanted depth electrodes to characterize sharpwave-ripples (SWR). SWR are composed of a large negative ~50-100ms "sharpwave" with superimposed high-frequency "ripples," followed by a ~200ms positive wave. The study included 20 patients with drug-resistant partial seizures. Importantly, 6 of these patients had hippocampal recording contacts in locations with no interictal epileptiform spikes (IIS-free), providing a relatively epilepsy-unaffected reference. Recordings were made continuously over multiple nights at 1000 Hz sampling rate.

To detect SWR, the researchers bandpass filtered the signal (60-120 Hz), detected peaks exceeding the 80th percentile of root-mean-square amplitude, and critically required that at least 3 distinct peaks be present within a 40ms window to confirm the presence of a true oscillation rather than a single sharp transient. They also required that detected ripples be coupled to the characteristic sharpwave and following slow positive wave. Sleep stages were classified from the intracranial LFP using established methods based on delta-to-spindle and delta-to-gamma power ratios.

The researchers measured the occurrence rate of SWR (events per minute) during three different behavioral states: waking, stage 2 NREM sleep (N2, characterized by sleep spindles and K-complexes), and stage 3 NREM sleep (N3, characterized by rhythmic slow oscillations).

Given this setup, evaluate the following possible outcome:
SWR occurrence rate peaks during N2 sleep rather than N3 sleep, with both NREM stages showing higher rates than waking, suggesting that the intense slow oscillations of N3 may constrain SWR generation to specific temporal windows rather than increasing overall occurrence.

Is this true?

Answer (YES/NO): NO